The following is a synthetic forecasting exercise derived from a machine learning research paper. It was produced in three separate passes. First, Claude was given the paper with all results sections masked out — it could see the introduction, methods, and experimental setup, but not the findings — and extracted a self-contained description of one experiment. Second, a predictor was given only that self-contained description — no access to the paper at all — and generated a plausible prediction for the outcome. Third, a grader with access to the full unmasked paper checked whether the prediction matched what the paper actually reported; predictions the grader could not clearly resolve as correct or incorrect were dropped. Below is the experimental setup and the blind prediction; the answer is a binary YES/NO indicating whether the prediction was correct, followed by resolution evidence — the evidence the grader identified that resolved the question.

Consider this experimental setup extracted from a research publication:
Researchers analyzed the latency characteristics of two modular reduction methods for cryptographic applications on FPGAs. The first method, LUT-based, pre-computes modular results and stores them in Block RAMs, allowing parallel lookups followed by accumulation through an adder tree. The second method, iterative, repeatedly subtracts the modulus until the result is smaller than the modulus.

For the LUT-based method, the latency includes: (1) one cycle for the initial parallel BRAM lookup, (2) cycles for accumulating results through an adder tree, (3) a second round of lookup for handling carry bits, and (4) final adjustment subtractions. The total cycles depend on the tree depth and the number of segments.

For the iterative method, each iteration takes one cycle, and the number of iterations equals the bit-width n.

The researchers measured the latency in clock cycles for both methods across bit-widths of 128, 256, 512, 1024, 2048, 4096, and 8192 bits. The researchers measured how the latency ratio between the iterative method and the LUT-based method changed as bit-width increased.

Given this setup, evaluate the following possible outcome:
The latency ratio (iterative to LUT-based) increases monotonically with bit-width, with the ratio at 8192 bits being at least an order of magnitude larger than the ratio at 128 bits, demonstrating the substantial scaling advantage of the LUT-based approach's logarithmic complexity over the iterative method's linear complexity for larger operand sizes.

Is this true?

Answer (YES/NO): YES